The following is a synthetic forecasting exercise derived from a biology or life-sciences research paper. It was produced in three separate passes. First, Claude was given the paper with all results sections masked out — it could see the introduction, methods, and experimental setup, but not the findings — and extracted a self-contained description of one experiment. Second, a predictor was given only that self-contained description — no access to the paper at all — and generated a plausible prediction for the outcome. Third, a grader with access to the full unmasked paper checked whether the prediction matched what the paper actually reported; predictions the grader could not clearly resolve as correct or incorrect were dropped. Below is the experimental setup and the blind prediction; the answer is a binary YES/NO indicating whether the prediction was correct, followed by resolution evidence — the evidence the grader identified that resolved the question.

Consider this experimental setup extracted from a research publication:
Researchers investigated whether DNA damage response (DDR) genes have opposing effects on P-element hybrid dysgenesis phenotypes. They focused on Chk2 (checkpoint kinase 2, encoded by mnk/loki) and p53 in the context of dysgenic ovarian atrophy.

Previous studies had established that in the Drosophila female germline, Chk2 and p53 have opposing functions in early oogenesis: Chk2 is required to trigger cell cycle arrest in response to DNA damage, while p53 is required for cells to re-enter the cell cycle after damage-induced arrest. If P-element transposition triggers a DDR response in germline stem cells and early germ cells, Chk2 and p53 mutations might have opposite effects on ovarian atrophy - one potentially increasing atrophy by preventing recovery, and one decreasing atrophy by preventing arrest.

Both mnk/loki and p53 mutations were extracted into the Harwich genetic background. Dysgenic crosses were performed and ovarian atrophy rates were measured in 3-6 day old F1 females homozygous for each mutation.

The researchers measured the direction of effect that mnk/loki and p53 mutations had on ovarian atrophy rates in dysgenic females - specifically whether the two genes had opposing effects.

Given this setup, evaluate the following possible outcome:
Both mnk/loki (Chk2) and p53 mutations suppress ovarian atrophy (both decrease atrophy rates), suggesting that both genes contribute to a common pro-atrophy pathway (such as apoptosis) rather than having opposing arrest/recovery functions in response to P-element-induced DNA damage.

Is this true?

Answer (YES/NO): NO